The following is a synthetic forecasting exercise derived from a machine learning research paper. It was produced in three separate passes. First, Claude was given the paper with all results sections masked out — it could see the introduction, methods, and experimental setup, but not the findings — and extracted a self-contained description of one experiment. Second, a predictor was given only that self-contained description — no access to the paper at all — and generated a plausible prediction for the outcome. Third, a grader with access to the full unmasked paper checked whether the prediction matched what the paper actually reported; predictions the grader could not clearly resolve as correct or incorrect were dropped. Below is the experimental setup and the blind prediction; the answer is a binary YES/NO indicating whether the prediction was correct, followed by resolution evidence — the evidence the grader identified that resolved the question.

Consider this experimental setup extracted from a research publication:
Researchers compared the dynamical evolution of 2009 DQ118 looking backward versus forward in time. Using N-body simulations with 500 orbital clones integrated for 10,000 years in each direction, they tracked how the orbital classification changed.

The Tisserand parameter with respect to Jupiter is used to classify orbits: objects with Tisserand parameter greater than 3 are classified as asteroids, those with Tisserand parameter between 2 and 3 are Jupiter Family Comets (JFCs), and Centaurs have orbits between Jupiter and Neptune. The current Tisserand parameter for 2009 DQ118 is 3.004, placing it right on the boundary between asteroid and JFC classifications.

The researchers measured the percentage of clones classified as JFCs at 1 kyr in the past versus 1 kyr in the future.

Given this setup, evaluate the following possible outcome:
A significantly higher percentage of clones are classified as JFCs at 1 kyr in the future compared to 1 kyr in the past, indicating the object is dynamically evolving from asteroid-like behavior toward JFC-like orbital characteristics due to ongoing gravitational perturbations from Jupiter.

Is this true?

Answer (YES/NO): YES